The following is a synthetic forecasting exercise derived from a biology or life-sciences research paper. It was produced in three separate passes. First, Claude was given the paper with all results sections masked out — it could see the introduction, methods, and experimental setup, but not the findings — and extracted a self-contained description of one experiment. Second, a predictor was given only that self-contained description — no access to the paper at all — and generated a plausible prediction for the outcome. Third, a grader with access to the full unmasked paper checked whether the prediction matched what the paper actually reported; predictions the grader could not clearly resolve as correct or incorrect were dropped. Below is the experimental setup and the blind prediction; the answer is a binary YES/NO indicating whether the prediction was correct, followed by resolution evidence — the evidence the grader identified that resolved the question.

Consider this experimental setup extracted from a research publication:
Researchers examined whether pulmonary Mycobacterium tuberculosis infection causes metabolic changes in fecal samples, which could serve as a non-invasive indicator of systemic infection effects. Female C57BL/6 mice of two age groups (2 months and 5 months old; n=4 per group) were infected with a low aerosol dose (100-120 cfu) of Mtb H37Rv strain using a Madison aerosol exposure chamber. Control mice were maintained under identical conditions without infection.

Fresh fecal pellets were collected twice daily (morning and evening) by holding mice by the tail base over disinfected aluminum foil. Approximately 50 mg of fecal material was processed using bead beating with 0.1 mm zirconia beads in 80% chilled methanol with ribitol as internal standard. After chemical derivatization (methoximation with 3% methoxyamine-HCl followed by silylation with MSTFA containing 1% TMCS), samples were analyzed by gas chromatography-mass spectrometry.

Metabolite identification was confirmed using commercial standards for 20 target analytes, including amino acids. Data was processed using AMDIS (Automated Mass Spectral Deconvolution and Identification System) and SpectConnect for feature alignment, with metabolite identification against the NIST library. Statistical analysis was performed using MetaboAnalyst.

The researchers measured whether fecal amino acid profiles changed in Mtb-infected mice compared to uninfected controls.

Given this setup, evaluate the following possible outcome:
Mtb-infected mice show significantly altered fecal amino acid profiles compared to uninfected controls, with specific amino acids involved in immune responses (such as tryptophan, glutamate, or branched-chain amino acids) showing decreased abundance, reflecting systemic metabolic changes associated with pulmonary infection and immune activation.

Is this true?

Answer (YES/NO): NO